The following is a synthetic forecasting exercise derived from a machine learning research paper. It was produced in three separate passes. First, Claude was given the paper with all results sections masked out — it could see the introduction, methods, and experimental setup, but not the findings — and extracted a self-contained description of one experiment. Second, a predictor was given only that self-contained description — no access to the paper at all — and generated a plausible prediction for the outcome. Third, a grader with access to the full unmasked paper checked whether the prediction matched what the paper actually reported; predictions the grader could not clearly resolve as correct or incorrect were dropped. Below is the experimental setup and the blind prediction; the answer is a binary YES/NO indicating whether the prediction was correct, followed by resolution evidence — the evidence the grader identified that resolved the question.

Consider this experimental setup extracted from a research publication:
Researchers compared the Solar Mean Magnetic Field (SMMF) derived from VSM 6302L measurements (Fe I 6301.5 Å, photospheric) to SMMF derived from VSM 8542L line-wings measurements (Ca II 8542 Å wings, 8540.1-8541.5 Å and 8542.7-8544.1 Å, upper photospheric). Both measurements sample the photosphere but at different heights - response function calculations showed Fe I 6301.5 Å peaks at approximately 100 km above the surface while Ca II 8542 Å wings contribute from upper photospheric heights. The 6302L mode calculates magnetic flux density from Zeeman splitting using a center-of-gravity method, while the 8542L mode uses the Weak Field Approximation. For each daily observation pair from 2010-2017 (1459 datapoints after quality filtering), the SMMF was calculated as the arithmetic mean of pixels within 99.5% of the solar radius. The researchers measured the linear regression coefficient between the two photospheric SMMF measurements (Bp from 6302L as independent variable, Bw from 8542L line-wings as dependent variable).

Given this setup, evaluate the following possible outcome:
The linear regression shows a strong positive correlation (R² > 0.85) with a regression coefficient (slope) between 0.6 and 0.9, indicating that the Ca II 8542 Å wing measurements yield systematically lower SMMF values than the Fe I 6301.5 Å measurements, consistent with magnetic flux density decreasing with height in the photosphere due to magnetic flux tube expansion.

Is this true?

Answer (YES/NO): NO